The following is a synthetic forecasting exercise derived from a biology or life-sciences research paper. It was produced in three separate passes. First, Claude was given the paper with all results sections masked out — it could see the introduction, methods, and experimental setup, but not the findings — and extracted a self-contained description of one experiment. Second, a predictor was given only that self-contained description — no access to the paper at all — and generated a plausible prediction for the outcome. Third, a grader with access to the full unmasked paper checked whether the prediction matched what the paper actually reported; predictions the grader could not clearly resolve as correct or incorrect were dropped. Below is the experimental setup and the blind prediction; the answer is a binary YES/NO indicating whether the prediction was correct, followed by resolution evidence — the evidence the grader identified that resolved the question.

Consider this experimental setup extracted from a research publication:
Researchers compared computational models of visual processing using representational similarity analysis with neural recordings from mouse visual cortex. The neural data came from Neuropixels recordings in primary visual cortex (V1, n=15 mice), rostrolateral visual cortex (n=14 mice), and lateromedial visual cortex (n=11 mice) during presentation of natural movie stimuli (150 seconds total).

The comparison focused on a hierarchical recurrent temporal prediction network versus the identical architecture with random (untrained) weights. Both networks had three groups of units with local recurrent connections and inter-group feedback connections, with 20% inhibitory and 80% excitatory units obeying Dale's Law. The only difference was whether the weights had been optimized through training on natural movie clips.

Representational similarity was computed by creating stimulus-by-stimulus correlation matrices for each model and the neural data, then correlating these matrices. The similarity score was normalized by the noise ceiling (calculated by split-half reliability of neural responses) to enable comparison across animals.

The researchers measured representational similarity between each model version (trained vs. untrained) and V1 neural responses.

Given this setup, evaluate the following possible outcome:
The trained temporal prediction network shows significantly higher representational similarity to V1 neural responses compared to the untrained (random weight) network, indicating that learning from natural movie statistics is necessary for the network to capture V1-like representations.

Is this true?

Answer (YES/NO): YES